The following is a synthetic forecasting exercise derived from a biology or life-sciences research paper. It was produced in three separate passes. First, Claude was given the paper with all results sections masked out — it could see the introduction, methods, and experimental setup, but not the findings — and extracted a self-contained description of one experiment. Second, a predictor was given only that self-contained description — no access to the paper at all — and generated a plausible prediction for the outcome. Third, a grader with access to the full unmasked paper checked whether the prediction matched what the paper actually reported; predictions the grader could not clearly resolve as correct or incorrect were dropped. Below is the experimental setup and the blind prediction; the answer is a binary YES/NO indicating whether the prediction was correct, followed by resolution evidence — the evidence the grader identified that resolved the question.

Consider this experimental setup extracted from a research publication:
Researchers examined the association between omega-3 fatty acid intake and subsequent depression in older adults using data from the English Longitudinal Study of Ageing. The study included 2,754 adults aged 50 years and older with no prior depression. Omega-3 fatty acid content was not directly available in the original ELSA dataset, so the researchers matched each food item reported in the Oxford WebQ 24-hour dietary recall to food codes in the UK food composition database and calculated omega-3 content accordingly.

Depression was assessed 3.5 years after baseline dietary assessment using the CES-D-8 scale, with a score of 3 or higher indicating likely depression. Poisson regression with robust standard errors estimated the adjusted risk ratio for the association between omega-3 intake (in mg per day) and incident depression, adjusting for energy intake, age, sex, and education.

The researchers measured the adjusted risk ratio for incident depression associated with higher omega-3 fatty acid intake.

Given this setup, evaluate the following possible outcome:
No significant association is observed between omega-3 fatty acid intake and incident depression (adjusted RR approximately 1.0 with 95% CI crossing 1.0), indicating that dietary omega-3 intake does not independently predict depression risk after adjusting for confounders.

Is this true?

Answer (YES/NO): YES